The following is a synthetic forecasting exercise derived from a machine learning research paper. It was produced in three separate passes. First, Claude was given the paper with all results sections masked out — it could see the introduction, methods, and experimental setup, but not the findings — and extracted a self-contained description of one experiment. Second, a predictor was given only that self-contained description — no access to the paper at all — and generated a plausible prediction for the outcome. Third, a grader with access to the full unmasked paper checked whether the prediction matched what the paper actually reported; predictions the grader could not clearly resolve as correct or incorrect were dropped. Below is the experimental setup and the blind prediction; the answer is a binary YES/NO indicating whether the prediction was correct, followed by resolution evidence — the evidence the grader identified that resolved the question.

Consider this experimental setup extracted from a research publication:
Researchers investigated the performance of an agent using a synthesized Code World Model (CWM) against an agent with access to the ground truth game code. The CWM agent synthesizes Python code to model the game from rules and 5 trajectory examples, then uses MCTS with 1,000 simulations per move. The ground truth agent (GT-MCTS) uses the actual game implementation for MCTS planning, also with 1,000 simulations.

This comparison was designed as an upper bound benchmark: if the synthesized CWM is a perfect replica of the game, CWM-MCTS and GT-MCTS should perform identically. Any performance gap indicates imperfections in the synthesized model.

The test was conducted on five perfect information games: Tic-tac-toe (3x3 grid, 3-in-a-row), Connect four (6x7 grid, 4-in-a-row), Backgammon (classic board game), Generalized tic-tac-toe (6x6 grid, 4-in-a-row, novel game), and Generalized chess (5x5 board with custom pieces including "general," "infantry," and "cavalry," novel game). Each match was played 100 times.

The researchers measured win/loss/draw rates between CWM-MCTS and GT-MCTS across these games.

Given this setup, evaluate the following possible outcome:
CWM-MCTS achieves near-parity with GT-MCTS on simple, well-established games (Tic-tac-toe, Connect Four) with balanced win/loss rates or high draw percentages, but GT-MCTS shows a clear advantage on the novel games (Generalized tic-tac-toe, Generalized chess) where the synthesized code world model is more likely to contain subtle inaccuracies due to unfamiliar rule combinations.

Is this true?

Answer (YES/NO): NO